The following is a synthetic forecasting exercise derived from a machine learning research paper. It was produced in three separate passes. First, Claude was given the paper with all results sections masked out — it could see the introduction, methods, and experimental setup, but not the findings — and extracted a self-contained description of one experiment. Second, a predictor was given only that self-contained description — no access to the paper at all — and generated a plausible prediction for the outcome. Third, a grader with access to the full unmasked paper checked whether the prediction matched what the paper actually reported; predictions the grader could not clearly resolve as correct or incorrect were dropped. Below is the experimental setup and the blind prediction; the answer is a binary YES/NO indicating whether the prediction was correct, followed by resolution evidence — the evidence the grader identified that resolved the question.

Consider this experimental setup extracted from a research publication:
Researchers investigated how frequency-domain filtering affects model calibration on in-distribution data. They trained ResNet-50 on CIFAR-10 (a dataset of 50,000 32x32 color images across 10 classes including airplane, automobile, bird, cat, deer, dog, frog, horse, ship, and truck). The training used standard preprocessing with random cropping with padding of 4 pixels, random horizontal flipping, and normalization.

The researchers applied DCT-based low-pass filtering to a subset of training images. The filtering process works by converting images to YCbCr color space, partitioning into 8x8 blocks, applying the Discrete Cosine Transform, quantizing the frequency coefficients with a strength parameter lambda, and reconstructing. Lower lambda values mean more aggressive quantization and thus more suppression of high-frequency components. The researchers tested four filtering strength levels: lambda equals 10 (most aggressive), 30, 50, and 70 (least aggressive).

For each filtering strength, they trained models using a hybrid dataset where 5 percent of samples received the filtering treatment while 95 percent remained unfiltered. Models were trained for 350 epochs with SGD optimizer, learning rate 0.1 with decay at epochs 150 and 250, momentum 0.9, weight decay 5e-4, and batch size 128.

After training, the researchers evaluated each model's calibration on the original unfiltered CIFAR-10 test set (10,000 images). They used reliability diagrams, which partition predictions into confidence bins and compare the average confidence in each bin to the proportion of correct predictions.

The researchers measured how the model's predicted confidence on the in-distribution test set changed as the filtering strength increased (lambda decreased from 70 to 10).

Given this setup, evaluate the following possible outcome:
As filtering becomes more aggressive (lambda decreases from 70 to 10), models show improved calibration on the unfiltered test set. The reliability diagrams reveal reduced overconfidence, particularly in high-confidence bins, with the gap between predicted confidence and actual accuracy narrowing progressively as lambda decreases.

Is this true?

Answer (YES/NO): NO